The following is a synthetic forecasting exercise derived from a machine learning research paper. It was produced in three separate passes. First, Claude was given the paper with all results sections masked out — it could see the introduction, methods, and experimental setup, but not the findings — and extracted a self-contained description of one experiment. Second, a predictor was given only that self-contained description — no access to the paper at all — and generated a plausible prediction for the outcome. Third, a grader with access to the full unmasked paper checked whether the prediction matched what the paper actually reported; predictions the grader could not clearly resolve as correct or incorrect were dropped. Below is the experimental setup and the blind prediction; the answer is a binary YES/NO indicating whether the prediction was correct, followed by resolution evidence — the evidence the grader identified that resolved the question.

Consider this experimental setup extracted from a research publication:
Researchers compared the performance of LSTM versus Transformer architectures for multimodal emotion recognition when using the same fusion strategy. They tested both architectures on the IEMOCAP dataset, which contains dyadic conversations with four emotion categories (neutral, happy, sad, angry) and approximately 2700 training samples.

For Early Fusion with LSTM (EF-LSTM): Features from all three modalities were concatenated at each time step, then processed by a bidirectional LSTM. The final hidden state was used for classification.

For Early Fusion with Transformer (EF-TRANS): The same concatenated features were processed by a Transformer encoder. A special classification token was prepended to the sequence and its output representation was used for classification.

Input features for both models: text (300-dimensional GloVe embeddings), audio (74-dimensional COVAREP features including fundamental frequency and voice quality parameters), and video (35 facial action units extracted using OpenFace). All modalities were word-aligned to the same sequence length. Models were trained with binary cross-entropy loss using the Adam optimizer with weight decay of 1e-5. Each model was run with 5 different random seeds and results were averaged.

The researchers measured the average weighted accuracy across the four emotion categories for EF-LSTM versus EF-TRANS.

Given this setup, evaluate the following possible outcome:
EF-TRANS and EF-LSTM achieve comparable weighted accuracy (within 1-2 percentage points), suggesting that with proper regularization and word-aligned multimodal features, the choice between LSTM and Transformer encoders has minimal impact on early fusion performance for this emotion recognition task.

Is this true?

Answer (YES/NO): NO